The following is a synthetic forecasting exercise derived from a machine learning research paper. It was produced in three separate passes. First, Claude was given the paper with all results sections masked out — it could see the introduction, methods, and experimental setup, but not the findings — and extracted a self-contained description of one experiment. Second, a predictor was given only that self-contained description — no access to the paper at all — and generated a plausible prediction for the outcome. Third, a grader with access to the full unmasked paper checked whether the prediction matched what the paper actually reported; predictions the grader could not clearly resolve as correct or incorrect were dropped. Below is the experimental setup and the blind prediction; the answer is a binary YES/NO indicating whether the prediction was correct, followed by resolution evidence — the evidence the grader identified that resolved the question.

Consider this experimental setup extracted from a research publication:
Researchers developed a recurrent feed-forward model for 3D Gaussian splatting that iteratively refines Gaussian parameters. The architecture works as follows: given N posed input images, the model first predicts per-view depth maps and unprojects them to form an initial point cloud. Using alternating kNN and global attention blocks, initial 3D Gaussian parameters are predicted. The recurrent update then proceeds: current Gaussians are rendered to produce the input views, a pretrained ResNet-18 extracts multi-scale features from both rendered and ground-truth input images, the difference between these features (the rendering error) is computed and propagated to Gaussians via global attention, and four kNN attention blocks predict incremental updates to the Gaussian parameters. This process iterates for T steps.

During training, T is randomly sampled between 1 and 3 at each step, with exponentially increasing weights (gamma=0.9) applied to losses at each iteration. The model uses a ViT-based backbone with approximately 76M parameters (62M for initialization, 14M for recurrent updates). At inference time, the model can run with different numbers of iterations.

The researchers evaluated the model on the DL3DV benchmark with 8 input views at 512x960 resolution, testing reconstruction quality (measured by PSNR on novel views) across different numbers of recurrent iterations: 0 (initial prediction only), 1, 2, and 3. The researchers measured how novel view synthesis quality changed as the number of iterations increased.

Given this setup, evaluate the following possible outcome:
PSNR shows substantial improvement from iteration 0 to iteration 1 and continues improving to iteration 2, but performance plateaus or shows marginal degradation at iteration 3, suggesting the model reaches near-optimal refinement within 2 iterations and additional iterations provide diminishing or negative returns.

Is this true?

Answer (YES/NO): NO